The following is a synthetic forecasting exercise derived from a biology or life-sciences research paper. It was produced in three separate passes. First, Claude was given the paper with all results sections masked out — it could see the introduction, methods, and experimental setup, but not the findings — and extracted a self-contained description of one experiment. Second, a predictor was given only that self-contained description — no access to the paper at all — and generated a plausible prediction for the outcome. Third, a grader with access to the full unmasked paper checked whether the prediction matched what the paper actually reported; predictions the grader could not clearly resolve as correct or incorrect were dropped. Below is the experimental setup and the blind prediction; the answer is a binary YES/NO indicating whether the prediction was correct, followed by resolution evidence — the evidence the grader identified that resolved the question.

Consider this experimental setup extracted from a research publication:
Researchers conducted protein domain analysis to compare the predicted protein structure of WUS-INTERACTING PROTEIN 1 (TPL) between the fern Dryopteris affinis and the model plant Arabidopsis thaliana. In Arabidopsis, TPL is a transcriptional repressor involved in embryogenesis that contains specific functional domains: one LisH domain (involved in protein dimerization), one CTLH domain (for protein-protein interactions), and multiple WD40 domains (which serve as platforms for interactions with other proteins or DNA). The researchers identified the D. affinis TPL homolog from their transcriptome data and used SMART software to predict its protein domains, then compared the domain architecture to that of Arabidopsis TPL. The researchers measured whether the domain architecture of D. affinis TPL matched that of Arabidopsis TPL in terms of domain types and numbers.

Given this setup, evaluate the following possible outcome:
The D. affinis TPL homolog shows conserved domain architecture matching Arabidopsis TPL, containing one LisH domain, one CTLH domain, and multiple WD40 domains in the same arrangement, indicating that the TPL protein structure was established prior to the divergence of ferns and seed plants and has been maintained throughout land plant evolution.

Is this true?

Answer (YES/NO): NO